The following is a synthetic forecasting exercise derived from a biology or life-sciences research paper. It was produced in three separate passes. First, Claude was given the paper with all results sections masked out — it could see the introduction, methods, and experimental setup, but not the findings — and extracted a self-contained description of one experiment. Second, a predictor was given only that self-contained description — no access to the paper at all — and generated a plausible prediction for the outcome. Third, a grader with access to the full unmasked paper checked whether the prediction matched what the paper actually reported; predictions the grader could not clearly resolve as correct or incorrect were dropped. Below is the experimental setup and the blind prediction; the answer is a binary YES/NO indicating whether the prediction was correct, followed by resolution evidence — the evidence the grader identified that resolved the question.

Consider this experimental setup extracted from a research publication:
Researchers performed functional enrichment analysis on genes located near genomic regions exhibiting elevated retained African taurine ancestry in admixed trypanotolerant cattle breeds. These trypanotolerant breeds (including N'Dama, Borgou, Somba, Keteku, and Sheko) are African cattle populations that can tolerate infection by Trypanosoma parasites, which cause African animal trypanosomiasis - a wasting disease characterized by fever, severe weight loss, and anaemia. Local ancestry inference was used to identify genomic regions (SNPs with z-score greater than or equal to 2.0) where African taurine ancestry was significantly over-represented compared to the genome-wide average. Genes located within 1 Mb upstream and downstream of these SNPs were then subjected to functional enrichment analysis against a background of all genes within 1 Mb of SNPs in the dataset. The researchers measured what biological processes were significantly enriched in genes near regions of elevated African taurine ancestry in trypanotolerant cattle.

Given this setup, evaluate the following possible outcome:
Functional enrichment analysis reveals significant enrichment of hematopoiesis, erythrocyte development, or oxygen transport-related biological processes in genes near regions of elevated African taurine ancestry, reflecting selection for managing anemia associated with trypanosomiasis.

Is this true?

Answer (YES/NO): YES